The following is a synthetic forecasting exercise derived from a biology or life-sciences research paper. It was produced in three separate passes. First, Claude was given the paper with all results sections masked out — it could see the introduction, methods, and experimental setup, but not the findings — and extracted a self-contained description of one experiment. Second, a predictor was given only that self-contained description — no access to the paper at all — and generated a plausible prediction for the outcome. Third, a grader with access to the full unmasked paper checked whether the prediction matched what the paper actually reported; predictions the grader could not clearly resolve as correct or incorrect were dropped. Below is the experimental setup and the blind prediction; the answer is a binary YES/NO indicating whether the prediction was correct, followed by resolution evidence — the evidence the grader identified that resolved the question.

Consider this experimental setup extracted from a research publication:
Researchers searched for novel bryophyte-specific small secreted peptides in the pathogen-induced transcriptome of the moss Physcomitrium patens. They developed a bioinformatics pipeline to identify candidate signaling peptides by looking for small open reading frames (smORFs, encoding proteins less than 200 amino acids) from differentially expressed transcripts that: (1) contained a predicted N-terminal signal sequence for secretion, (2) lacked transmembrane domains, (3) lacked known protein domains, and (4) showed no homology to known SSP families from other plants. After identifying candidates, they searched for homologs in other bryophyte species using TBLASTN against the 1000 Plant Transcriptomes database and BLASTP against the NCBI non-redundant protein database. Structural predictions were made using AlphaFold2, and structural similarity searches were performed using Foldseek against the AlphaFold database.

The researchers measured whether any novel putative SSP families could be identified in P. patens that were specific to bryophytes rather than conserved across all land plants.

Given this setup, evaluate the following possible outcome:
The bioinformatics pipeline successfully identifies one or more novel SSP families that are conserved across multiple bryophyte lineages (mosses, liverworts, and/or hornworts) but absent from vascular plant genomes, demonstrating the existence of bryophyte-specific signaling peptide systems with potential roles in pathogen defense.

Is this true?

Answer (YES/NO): YES